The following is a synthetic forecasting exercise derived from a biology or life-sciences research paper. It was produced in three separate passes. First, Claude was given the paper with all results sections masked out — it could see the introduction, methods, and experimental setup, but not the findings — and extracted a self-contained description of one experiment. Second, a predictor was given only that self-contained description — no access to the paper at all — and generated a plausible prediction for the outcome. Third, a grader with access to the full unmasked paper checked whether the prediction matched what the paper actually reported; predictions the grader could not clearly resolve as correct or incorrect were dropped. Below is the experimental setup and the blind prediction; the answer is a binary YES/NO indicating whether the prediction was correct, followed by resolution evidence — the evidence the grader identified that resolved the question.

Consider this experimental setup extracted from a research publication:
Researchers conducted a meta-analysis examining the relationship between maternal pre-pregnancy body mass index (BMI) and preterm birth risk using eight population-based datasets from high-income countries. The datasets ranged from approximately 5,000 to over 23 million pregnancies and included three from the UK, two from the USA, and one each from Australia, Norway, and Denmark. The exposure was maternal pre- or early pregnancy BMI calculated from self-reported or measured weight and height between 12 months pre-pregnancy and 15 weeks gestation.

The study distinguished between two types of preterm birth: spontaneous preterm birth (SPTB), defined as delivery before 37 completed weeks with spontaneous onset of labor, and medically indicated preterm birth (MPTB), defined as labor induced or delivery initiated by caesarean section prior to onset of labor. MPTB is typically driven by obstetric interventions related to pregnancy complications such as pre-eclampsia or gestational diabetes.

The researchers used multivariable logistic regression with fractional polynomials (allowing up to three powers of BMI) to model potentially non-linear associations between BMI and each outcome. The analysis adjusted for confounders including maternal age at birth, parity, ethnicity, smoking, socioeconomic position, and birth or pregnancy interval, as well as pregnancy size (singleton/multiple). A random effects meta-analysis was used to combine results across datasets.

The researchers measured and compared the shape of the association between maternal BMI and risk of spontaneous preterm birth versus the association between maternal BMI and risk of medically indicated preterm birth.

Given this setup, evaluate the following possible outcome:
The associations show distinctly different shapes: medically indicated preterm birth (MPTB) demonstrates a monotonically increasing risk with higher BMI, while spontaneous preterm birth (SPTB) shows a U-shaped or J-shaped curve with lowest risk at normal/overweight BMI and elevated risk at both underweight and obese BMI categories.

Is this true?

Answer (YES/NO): NO